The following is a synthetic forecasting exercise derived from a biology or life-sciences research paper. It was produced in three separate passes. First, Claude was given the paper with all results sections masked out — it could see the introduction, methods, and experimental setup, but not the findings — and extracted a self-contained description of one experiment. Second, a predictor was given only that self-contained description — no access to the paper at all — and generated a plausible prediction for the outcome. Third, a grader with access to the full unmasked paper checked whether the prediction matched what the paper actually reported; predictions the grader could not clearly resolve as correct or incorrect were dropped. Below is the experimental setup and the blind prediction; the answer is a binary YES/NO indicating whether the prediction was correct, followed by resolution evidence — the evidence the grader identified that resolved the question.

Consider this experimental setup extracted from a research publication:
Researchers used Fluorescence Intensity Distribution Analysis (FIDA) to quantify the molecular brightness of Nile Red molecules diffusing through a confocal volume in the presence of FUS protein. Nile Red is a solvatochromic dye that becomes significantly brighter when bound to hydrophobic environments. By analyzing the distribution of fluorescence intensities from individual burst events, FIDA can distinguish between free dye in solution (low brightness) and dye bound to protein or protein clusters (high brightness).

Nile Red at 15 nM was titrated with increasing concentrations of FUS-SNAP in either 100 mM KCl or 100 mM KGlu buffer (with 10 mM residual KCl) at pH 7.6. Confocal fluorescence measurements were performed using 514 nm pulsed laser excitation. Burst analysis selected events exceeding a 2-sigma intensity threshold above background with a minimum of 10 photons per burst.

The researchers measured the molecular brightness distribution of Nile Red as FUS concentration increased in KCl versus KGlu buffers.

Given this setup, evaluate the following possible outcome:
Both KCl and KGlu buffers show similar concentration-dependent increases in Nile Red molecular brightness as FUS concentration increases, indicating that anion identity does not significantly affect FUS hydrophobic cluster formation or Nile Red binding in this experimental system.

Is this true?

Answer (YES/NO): NO